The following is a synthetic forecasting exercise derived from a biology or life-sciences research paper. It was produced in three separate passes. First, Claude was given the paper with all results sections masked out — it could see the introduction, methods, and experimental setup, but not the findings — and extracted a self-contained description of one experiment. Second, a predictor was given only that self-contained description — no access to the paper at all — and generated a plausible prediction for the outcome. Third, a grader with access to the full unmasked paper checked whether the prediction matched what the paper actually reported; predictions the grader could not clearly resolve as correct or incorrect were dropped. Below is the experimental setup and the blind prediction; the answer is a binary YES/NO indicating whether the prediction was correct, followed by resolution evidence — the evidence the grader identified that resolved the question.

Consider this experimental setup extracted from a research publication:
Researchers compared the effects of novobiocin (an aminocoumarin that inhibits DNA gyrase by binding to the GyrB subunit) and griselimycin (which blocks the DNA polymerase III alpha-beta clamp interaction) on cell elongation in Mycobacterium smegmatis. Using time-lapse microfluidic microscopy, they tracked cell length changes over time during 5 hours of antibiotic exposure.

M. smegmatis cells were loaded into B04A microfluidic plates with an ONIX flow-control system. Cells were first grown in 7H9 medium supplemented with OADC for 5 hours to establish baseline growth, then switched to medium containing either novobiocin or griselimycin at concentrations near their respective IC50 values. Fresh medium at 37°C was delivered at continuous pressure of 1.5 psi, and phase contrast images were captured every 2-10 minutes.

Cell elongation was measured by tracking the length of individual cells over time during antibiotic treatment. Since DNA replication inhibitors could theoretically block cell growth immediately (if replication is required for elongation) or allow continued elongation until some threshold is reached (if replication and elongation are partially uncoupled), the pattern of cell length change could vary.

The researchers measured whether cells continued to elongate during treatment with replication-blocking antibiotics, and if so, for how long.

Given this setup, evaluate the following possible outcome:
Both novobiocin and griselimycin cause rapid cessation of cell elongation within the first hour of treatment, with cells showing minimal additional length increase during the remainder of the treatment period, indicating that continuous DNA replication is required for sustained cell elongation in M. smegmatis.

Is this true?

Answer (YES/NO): NO